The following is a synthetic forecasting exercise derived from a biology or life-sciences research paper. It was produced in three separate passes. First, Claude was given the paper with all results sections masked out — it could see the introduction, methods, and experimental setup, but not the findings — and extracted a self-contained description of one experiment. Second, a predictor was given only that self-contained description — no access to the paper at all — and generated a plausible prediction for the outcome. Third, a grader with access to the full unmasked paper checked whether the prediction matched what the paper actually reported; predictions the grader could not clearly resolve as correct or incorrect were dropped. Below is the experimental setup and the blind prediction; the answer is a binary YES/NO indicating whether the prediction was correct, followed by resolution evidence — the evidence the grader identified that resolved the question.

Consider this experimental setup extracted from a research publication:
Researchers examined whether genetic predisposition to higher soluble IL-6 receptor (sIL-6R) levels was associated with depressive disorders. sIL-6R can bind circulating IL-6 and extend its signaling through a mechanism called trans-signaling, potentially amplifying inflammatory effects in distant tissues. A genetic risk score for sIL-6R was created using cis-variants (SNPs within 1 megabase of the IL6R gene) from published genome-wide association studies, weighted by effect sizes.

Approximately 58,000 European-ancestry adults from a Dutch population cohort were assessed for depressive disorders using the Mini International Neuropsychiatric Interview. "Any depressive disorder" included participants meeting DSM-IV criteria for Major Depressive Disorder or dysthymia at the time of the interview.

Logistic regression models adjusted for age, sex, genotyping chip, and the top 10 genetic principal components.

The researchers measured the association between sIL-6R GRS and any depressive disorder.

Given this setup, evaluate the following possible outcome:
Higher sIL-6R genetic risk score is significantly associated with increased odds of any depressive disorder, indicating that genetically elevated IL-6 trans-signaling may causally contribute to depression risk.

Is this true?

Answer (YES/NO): NO